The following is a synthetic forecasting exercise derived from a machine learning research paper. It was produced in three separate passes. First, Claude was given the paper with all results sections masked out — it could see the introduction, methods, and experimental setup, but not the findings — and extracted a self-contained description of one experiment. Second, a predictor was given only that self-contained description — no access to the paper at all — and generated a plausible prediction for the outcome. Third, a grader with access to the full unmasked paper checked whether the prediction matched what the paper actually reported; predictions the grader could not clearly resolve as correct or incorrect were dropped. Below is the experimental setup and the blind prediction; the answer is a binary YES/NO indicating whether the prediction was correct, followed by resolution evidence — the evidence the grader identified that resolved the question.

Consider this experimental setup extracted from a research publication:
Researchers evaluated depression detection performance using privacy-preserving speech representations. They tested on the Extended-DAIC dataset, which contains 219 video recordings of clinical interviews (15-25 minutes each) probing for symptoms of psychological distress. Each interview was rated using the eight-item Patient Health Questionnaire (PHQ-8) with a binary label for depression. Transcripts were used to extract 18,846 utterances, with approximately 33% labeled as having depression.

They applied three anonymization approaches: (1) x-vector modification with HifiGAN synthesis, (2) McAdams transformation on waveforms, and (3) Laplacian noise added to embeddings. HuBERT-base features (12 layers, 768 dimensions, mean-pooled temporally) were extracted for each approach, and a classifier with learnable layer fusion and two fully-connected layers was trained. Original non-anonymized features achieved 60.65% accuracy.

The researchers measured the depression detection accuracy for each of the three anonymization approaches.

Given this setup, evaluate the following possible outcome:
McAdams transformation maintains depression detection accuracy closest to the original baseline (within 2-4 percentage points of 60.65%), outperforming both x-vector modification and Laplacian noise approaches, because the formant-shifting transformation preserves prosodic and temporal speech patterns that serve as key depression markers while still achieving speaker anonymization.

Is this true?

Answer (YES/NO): NO